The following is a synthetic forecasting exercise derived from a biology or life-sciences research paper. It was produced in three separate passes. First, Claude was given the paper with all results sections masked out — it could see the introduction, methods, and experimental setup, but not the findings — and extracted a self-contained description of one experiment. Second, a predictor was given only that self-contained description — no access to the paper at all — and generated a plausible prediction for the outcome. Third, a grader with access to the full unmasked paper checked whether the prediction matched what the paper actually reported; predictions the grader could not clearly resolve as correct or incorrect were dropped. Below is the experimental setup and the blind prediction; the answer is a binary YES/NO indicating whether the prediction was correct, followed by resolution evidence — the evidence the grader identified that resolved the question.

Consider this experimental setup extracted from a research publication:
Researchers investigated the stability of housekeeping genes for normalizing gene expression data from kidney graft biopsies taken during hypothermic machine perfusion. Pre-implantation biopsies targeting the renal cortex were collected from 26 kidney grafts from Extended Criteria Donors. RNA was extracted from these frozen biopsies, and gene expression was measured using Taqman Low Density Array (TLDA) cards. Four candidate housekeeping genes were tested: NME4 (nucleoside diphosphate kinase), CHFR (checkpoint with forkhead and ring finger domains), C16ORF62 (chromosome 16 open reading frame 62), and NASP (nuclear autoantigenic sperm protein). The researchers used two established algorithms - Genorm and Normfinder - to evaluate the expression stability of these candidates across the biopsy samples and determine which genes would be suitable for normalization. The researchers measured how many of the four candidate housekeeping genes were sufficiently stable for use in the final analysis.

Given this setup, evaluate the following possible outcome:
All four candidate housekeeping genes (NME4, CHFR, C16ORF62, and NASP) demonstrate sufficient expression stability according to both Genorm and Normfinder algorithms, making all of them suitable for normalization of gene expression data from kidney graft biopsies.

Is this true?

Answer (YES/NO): NO